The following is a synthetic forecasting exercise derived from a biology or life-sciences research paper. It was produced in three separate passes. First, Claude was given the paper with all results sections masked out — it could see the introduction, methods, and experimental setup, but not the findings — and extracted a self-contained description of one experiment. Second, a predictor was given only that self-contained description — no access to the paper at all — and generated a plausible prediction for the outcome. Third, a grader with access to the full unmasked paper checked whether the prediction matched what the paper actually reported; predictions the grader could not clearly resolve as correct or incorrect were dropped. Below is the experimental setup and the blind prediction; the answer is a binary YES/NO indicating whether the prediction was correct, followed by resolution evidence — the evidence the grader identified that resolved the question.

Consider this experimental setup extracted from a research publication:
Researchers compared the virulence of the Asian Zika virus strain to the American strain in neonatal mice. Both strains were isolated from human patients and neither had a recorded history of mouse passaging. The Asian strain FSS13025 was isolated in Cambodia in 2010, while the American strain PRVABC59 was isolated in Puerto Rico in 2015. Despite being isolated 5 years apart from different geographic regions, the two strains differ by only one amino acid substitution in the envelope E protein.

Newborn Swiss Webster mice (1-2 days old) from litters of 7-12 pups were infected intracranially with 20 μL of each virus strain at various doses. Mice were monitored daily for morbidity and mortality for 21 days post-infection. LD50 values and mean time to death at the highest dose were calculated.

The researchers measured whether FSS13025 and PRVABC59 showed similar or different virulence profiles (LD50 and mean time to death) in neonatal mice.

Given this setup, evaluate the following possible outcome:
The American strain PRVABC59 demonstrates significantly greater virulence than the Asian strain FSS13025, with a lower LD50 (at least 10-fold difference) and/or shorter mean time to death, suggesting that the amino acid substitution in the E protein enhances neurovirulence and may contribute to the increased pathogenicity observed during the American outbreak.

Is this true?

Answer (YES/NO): YES